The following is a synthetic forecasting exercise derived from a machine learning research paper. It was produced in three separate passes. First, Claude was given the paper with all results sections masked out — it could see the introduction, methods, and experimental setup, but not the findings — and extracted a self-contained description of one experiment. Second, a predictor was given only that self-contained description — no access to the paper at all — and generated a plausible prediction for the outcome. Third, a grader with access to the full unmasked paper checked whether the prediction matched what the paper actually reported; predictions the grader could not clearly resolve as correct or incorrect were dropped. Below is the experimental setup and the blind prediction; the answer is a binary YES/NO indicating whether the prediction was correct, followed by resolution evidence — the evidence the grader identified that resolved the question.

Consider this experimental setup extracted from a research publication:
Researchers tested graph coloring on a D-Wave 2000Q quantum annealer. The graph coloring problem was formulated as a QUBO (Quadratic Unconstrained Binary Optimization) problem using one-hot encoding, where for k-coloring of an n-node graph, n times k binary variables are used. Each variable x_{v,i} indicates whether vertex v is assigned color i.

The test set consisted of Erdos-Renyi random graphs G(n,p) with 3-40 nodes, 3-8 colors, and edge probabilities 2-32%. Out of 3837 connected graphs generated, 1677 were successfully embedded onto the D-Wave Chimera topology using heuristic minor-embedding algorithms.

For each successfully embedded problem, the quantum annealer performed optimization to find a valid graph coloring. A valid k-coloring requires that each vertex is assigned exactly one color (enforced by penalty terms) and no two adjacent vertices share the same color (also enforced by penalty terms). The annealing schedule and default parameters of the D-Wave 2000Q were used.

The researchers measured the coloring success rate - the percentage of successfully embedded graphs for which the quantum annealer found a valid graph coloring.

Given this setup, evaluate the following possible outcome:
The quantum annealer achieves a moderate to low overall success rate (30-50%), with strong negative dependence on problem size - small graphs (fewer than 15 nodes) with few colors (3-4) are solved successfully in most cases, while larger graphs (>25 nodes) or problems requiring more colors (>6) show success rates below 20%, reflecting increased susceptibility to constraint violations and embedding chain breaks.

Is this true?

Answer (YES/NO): NO